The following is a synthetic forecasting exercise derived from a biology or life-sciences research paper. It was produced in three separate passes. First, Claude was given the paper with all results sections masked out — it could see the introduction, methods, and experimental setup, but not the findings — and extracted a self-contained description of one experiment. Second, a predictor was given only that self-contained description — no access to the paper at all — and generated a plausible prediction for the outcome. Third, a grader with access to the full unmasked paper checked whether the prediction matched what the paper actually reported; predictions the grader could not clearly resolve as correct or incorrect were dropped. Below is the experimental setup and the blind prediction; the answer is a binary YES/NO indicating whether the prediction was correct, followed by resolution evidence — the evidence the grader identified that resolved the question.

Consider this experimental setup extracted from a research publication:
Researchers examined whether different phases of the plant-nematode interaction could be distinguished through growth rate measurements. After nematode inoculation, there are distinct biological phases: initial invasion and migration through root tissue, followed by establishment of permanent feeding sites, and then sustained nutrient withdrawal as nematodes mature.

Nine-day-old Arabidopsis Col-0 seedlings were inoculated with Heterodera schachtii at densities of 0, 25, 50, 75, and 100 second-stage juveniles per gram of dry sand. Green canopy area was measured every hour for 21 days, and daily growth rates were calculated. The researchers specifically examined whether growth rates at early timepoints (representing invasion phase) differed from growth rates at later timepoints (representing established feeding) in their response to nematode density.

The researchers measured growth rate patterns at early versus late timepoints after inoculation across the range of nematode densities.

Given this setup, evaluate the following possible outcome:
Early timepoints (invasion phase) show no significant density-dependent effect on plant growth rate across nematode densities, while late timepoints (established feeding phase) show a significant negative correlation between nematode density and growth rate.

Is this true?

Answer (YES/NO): NO